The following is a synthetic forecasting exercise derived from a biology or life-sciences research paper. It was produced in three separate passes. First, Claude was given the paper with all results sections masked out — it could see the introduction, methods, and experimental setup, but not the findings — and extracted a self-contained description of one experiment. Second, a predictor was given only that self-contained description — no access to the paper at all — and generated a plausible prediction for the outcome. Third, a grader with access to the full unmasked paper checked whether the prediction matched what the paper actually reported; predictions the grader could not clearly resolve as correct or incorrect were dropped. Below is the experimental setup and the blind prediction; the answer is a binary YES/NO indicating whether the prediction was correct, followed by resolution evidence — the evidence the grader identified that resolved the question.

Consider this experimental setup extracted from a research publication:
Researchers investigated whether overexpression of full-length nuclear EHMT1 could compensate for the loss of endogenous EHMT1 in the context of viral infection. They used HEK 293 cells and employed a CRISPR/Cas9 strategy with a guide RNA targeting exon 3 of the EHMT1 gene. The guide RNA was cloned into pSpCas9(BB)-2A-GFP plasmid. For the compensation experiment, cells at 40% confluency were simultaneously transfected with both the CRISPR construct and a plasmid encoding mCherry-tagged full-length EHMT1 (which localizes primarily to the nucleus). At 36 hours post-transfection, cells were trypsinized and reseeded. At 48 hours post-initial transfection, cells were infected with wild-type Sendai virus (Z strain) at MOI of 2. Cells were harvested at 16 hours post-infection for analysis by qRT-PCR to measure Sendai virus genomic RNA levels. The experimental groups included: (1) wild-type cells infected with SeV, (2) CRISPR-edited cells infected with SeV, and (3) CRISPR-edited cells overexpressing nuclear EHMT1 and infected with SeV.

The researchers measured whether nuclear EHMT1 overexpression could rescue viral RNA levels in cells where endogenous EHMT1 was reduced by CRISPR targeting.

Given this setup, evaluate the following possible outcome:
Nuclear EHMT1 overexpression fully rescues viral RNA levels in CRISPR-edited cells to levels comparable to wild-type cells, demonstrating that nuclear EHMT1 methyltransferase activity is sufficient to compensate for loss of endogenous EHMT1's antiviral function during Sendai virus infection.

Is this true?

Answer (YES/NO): NO